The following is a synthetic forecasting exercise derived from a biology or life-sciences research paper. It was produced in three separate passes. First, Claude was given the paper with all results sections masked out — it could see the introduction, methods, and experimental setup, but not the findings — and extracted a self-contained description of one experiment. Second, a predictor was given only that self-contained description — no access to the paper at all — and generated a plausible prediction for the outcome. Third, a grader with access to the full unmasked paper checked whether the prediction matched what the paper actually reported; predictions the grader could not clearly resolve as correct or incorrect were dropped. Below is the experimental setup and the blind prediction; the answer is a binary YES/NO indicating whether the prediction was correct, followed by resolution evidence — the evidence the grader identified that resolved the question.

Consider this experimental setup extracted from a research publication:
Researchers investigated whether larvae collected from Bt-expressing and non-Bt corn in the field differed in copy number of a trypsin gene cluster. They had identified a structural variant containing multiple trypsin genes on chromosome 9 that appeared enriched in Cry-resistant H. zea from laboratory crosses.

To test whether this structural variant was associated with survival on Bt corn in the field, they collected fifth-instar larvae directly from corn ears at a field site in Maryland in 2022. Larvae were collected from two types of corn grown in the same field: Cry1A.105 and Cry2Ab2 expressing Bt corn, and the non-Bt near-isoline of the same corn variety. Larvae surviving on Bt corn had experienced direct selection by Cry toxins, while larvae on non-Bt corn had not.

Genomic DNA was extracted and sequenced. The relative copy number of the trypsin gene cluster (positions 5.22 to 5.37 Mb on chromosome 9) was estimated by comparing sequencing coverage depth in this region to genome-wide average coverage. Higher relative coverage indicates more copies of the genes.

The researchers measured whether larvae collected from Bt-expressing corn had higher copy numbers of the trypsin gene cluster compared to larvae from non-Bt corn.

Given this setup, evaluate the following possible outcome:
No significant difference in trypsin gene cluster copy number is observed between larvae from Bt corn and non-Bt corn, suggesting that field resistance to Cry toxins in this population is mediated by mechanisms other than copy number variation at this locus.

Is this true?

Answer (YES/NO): NO